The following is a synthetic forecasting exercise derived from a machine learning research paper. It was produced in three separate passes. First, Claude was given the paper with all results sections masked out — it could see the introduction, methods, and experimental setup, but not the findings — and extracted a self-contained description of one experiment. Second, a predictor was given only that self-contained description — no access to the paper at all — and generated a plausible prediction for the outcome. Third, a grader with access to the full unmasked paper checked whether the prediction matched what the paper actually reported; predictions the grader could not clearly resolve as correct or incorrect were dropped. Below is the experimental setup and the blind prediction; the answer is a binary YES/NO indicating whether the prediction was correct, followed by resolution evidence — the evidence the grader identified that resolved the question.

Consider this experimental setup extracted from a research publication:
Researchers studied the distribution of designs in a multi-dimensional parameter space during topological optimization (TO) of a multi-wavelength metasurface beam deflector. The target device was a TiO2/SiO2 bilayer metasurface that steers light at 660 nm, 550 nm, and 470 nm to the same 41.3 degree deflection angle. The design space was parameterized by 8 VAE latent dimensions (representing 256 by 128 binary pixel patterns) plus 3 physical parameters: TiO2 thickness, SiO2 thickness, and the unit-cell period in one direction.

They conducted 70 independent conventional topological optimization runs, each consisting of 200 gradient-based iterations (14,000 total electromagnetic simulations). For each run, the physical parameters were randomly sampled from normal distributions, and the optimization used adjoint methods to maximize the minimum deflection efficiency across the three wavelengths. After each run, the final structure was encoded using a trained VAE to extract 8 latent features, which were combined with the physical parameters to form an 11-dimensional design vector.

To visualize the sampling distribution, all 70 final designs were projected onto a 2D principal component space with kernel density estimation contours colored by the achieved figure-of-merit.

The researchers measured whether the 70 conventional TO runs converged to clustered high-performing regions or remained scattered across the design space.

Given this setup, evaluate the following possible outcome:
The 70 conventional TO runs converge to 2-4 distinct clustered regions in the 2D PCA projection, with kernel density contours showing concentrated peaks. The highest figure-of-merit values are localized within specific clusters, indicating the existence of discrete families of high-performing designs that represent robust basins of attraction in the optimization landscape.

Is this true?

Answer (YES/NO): NO